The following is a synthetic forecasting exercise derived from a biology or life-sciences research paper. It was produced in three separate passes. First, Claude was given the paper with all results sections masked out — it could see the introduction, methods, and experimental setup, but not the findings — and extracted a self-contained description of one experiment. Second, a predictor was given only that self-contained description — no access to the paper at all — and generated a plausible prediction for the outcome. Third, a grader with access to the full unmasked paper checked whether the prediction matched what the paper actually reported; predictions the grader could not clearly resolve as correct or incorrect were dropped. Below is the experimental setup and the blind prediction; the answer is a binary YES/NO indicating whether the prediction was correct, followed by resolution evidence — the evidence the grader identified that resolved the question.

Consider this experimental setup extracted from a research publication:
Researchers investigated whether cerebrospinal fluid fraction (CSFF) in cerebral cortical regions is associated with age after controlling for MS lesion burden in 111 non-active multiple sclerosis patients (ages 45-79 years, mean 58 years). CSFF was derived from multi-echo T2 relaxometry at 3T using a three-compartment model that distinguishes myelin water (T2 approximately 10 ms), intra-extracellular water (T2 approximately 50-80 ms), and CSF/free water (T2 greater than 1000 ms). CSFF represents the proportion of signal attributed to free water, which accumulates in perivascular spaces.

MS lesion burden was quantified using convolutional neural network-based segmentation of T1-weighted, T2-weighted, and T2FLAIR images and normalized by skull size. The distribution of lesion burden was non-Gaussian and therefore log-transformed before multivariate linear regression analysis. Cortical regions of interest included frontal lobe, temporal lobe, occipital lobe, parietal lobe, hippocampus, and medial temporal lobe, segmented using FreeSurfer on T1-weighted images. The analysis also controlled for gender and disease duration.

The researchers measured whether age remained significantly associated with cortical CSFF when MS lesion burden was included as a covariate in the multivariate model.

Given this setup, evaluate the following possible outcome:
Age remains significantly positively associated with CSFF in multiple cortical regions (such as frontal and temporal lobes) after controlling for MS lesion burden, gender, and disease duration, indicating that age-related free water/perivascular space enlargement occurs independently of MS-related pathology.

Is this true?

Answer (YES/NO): YES